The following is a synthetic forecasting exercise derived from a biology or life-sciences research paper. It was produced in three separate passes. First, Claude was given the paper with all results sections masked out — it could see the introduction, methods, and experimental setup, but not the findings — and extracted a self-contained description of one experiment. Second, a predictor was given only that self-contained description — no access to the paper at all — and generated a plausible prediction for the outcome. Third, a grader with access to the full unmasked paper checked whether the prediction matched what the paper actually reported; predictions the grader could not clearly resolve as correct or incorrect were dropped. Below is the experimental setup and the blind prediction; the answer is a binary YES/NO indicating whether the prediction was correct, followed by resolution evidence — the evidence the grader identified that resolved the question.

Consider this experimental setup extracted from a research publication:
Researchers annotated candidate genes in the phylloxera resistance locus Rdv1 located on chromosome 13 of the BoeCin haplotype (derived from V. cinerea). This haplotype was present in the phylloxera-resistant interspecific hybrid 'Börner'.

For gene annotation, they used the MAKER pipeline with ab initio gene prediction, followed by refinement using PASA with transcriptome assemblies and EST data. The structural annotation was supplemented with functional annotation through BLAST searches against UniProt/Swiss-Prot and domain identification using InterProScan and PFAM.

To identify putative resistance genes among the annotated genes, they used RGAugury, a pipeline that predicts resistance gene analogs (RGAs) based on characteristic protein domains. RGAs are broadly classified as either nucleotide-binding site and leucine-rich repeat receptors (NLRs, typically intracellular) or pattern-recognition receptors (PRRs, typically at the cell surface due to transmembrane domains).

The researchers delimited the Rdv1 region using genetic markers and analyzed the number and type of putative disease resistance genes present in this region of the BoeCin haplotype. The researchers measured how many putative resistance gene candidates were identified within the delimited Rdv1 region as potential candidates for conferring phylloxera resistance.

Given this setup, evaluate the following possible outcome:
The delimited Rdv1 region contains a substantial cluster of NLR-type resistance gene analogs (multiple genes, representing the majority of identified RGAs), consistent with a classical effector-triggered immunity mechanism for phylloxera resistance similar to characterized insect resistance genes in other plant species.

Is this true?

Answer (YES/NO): NO